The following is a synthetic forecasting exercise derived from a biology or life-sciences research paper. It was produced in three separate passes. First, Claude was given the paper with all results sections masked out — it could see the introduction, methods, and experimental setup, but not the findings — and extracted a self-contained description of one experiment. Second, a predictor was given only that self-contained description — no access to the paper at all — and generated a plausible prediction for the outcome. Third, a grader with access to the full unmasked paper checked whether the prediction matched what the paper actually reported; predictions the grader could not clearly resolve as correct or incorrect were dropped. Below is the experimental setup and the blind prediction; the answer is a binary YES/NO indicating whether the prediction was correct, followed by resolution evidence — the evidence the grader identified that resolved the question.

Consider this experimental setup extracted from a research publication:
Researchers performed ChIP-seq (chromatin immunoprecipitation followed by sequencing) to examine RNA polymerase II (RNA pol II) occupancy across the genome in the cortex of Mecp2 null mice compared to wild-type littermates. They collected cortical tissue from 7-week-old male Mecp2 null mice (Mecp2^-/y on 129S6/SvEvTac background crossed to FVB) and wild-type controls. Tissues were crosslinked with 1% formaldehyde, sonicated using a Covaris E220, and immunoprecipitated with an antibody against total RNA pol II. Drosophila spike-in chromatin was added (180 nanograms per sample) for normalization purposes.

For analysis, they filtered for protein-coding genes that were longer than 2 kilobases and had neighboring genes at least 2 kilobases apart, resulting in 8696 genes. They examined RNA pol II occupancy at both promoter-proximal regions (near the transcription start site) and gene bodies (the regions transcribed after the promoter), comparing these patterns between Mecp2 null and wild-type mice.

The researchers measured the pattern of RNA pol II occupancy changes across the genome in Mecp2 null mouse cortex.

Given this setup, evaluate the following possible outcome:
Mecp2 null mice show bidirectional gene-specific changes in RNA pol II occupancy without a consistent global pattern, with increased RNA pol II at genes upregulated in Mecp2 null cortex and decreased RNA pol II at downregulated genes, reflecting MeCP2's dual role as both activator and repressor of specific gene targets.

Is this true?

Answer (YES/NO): NO